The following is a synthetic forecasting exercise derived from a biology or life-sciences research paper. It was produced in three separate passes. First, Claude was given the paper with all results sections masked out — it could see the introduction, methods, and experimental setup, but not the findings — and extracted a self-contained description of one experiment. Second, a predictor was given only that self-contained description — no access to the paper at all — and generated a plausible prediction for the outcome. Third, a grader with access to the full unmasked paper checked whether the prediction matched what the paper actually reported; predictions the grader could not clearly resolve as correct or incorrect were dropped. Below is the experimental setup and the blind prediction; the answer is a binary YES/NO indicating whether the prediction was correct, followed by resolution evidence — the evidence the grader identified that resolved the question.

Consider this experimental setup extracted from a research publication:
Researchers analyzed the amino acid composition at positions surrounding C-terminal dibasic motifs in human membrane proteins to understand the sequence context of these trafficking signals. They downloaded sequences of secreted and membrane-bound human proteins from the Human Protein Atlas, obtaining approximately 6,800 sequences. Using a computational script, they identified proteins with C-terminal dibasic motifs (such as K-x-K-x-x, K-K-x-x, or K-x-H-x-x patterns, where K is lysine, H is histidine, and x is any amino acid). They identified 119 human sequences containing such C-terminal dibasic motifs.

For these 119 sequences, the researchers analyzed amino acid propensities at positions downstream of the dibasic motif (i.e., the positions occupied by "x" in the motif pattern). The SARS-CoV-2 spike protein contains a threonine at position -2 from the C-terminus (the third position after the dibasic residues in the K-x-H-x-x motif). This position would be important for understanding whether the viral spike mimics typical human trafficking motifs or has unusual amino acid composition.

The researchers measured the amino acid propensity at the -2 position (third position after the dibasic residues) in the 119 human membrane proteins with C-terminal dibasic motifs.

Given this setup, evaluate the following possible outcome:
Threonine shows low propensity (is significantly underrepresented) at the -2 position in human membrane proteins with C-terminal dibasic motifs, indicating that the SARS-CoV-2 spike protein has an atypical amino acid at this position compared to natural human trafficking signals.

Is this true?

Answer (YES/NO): YES